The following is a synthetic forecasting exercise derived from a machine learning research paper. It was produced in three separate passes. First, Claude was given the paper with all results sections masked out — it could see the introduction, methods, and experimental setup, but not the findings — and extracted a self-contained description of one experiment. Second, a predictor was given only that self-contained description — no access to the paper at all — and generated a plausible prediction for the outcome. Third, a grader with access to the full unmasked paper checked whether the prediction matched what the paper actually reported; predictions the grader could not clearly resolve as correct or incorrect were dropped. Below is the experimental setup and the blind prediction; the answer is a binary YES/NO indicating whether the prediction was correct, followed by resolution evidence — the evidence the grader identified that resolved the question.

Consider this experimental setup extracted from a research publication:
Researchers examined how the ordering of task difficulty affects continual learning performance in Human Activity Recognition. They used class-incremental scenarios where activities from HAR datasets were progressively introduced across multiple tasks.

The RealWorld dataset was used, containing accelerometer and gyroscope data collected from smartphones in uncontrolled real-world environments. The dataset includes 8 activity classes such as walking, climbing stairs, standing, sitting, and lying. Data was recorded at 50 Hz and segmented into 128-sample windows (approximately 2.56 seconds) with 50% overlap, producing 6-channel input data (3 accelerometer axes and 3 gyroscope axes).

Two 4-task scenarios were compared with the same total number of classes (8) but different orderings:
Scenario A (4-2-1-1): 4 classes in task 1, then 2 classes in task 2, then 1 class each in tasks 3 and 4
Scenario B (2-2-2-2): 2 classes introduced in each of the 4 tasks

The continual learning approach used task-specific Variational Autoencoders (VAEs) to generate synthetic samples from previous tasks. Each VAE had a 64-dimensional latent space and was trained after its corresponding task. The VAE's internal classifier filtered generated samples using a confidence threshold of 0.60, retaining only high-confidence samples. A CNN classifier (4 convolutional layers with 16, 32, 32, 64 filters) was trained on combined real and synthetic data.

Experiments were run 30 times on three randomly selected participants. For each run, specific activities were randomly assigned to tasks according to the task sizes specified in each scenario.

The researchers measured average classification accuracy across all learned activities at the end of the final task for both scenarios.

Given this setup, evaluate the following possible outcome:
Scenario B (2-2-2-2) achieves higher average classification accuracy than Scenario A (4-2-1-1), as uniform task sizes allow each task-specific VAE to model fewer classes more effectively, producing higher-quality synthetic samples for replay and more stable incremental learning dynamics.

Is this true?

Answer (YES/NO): YES